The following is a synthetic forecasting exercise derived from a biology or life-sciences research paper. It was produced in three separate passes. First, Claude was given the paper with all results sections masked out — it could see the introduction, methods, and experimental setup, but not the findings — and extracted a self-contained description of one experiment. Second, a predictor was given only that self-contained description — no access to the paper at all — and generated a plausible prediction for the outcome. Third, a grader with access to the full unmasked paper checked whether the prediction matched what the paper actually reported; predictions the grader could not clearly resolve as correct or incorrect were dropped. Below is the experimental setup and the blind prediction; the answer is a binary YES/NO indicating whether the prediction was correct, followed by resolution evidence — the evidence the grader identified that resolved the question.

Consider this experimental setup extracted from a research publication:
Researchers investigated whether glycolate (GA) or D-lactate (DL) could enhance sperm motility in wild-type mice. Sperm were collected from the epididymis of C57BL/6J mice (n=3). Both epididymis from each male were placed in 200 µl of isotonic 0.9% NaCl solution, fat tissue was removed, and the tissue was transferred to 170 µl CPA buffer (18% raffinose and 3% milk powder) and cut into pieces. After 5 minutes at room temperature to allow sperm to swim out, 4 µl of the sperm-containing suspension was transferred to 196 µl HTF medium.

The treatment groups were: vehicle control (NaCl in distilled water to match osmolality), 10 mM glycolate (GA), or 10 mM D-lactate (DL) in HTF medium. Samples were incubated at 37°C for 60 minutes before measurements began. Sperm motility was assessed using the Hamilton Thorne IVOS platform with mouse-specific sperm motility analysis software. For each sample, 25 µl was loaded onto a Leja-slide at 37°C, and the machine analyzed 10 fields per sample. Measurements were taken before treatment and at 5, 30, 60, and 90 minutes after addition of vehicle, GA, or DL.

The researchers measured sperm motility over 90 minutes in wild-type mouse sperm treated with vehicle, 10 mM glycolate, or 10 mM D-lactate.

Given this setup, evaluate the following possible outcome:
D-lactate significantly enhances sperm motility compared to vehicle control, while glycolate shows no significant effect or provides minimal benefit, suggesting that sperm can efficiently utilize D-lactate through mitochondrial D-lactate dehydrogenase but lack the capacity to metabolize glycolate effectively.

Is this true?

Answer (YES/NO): NO